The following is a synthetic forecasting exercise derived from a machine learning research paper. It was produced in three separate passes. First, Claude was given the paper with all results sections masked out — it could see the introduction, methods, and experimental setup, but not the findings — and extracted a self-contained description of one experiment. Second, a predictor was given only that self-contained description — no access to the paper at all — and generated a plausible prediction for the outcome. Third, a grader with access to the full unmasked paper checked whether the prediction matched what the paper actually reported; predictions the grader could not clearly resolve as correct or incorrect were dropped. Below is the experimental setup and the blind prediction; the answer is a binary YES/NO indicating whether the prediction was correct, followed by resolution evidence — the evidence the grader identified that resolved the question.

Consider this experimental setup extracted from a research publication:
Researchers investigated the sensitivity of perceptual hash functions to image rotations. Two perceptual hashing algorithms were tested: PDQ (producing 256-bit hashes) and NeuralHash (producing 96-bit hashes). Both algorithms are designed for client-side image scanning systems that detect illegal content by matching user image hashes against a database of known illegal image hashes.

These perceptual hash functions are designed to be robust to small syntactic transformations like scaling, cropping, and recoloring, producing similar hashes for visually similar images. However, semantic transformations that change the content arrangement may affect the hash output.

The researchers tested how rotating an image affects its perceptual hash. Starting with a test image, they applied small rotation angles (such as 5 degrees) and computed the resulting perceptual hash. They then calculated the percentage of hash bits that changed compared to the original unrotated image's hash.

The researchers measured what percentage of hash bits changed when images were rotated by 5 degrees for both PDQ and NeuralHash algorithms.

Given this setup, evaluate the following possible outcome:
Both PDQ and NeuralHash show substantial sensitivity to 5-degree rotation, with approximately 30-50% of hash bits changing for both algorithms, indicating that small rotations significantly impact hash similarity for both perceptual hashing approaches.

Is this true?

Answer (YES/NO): NO